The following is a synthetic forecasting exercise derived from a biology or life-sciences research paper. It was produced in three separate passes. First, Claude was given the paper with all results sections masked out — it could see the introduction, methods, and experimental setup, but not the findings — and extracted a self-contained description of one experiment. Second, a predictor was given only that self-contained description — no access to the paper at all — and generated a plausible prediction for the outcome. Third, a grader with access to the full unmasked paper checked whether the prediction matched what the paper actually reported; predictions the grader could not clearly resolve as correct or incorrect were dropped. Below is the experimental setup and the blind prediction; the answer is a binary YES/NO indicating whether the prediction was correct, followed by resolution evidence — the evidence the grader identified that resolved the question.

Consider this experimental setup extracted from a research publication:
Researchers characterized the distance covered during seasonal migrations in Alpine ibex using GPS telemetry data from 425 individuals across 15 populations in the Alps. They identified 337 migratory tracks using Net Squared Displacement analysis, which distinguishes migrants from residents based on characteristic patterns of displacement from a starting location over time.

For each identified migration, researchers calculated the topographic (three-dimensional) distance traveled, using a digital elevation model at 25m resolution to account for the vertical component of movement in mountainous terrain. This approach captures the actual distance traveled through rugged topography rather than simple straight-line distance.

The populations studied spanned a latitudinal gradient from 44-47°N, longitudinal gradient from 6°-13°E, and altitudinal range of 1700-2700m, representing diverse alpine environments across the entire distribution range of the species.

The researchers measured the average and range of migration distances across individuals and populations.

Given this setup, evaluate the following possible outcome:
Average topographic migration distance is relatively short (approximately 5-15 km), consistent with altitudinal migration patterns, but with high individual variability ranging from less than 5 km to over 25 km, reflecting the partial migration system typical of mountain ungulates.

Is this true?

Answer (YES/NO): YES